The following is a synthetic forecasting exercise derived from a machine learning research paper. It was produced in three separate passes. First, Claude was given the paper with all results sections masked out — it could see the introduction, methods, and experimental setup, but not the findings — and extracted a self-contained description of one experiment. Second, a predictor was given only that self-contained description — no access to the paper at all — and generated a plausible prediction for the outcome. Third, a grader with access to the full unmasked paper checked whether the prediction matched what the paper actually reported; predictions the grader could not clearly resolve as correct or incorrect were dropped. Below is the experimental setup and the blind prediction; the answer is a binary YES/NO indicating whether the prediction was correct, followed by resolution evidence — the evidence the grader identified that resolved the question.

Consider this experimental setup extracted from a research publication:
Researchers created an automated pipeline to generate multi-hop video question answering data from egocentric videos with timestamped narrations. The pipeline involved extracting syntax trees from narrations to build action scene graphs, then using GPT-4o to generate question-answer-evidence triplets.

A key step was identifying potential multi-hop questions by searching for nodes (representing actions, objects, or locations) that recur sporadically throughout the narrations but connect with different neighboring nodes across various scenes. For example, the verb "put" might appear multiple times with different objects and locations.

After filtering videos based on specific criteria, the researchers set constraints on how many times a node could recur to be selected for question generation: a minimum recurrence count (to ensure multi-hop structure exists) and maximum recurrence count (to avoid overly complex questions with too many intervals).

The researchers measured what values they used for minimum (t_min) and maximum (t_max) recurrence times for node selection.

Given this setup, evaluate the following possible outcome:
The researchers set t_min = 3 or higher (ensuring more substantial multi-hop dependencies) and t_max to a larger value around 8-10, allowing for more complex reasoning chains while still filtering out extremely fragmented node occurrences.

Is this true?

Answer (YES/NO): NO